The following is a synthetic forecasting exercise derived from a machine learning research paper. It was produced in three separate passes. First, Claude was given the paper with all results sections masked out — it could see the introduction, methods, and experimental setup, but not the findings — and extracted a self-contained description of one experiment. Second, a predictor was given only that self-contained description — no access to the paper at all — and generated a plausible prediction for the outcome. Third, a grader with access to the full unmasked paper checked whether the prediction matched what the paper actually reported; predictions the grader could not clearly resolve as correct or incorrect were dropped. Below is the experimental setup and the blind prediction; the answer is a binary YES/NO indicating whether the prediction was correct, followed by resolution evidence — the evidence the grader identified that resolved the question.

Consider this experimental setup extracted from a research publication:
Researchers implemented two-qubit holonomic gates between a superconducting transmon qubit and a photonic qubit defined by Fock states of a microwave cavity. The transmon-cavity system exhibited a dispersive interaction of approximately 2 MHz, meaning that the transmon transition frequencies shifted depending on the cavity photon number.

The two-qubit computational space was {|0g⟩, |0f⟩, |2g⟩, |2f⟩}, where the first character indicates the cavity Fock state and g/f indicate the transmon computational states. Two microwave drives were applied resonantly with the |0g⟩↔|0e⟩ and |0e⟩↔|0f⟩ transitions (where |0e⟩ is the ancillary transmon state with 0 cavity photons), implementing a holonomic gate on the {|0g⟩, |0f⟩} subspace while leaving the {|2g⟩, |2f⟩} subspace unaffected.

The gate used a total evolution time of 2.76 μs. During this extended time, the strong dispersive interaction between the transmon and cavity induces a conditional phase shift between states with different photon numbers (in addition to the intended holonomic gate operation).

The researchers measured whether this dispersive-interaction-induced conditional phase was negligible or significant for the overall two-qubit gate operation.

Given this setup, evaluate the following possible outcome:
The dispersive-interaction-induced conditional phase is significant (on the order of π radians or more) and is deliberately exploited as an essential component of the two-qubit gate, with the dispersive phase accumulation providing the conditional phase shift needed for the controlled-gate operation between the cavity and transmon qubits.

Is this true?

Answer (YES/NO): NO